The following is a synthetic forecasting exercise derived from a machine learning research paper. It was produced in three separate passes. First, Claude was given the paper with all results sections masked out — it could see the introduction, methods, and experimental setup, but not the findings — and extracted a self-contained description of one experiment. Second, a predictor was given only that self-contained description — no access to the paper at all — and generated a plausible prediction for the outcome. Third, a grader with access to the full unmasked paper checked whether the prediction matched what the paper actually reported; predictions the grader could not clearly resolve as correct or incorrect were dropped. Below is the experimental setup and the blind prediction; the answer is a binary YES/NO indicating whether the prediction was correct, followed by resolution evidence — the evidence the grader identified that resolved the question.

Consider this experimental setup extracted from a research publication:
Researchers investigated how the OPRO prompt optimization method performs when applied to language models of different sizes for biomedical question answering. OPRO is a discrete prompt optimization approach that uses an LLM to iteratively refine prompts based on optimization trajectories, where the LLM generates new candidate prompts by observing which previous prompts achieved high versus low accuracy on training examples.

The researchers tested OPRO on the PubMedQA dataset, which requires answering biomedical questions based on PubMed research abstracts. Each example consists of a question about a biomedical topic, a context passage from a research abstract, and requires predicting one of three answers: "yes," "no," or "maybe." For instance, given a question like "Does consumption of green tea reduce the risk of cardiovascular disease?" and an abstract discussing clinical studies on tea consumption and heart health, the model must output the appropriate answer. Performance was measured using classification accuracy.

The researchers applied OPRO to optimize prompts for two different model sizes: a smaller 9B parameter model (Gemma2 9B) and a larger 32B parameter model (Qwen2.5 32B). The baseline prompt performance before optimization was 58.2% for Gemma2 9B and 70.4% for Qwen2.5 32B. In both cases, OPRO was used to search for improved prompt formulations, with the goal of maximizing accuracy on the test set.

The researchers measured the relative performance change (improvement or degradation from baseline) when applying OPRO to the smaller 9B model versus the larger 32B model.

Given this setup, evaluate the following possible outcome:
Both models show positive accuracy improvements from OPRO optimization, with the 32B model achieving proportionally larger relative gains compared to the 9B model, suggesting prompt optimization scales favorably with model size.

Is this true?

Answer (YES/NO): NO